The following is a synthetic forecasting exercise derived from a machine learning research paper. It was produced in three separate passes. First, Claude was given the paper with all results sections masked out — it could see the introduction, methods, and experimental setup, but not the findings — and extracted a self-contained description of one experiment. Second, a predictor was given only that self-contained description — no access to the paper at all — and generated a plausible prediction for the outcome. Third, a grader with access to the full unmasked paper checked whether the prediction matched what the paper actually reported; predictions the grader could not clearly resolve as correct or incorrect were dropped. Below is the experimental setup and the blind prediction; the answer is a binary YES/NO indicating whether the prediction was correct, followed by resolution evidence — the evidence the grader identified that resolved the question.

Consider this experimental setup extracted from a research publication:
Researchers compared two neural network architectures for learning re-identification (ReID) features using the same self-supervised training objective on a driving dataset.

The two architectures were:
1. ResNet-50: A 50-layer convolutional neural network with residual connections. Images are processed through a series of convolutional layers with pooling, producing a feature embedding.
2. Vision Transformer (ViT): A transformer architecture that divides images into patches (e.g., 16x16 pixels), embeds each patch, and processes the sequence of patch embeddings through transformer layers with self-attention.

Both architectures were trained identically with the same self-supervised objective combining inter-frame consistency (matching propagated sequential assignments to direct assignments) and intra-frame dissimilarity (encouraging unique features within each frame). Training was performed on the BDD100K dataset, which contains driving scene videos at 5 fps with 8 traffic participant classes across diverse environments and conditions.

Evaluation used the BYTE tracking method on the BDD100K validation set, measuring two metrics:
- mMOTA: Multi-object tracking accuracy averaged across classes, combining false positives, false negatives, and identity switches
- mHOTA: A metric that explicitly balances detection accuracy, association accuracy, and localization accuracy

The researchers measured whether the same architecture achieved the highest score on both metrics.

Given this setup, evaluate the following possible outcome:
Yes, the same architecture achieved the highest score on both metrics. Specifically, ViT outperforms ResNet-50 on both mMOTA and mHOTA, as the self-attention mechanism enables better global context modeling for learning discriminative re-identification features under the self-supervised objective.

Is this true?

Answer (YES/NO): NO